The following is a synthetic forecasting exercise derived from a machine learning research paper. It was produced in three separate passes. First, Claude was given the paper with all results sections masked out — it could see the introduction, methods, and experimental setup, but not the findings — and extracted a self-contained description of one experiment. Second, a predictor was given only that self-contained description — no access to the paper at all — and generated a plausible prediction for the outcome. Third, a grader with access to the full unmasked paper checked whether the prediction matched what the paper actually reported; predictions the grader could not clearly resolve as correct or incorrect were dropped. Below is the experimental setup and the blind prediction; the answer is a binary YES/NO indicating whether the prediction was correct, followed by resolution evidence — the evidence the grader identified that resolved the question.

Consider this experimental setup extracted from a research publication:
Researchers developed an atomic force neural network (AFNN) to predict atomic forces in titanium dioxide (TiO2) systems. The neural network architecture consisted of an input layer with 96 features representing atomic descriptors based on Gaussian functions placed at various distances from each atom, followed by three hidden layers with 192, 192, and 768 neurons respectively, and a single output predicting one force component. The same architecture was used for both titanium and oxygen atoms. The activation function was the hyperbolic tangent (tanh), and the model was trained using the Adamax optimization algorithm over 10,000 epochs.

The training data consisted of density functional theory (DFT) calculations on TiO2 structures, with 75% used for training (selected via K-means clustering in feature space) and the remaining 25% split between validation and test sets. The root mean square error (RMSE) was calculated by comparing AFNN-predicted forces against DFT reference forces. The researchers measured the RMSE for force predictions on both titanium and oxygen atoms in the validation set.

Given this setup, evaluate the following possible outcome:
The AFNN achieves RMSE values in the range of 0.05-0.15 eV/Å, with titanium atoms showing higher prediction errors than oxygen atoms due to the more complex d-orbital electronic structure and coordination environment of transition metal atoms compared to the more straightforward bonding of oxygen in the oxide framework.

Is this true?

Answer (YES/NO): NO